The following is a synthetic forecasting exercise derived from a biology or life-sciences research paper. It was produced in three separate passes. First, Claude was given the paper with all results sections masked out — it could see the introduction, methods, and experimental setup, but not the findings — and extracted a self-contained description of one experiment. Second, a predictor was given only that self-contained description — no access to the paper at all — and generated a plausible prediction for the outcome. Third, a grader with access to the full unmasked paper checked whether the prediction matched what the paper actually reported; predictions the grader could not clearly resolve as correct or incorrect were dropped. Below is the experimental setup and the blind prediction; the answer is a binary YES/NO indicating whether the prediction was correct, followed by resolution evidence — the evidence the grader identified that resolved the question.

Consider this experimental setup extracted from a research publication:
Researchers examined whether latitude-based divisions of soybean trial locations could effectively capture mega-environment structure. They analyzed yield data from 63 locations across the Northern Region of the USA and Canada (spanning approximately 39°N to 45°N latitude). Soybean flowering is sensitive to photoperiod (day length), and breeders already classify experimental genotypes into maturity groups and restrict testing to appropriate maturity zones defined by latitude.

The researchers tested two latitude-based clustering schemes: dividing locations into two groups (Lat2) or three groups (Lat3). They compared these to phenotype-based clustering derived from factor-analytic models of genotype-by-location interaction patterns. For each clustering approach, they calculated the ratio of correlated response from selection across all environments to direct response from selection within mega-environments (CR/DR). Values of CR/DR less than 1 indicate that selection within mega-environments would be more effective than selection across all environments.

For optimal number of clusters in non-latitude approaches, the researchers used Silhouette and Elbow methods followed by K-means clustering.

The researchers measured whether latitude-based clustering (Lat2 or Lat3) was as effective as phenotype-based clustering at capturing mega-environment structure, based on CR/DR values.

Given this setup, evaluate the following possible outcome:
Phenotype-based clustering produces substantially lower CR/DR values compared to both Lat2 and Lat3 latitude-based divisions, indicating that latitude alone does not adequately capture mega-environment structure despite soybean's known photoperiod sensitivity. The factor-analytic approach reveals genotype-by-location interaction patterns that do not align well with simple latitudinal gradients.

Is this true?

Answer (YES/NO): NO